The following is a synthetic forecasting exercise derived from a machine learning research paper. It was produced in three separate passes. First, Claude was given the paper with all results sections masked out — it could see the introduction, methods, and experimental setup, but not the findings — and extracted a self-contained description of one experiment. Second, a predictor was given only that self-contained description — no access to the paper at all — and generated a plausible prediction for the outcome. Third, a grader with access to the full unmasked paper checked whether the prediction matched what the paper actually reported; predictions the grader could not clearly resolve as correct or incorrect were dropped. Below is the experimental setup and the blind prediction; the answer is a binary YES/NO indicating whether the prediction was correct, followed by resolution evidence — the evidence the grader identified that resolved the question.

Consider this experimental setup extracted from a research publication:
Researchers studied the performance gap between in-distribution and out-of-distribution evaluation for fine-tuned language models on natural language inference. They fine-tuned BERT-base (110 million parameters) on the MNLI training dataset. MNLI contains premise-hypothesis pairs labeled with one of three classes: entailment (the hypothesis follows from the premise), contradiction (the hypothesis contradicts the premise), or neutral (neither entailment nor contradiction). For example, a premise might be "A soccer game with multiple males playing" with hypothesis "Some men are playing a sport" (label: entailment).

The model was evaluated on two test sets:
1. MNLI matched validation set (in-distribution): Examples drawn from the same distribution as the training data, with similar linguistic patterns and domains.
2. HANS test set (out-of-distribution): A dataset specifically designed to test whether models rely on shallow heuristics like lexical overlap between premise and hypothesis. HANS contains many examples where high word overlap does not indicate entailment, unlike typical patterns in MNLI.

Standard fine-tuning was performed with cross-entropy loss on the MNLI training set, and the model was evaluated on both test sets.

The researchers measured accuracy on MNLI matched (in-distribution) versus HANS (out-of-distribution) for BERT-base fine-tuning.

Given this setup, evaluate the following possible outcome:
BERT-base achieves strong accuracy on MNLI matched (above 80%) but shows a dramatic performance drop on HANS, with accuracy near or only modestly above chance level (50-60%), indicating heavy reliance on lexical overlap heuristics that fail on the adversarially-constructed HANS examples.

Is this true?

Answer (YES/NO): YES